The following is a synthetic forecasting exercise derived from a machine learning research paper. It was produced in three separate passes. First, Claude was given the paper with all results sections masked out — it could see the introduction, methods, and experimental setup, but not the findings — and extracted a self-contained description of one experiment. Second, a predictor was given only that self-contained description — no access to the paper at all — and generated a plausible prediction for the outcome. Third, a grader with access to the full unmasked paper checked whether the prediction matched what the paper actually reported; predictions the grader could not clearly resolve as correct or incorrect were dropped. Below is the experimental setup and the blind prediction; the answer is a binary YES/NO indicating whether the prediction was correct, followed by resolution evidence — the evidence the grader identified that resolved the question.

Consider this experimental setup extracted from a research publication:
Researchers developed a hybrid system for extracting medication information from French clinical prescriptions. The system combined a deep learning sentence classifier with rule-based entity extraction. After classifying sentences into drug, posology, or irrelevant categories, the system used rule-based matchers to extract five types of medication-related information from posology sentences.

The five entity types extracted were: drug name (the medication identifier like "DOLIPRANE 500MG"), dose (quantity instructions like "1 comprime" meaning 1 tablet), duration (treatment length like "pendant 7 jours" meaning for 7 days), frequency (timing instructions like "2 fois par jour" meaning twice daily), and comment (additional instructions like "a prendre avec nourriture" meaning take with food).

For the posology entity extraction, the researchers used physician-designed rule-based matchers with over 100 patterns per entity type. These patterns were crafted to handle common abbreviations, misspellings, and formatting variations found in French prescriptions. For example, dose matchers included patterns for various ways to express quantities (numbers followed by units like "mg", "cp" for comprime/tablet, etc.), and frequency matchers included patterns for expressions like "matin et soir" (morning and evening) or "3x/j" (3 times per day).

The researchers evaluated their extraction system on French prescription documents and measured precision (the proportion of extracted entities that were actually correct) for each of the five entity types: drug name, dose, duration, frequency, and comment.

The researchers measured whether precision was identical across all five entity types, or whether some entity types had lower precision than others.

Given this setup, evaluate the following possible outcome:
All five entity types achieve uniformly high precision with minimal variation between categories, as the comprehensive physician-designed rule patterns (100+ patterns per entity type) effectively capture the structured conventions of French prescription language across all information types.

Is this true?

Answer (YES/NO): YES